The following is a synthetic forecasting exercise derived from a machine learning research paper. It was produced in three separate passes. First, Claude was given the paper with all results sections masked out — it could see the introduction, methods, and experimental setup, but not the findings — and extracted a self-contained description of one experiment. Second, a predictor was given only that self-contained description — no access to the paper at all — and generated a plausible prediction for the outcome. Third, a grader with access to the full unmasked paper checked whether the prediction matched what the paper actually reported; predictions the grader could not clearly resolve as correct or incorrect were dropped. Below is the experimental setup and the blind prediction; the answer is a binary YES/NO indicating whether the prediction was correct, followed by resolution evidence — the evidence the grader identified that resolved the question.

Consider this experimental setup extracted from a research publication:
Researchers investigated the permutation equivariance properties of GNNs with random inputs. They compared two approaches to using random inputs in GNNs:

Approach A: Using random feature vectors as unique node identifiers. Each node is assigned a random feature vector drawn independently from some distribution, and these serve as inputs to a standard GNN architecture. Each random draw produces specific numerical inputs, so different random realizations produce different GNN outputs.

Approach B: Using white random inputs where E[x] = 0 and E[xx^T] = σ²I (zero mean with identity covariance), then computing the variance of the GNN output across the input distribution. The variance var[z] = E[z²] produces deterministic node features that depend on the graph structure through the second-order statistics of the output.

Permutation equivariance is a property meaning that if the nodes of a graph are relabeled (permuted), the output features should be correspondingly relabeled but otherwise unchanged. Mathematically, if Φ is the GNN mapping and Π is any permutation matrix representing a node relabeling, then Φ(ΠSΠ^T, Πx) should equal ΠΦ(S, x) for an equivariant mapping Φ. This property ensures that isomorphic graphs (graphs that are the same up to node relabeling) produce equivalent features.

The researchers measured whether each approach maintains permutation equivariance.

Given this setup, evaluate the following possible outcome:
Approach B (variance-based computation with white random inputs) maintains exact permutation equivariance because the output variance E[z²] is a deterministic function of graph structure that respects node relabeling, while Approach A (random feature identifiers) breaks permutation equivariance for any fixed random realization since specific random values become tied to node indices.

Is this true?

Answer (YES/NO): YES